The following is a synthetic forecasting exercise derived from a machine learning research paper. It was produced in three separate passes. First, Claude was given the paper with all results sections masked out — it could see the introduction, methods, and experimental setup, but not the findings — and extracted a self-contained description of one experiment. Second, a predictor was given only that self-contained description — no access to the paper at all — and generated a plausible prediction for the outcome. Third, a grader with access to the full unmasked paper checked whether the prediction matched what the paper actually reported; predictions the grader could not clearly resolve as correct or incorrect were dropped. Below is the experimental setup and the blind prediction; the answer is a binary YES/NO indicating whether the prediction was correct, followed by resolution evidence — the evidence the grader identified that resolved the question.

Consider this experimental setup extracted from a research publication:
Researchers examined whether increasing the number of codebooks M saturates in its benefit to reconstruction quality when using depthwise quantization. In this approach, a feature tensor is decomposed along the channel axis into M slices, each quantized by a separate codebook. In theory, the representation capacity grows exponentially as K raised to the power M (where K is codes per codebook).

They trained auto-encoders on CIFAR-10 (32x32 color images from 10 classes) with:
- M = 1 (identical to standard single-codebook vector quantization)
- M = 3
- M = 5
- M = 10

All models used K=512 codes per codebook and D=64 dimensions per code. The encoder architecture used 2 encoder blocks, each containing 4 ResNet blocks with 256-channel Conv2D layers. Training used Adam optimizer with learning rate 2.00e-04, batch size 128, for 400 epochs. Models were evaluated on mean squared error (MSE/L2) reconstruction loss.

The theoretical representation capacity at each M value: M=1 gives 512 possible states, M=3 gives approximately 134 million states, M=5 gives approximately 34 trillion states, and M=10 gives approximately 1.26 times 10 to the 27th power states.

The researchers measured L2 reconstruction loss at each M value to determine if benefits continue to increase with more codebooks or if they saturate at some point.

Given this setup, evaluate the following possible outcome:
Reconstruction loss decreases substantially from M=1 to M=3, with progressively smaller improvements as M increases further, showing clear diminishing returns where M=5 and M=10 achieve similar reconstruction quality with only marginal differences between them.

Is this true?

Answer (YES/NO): NO